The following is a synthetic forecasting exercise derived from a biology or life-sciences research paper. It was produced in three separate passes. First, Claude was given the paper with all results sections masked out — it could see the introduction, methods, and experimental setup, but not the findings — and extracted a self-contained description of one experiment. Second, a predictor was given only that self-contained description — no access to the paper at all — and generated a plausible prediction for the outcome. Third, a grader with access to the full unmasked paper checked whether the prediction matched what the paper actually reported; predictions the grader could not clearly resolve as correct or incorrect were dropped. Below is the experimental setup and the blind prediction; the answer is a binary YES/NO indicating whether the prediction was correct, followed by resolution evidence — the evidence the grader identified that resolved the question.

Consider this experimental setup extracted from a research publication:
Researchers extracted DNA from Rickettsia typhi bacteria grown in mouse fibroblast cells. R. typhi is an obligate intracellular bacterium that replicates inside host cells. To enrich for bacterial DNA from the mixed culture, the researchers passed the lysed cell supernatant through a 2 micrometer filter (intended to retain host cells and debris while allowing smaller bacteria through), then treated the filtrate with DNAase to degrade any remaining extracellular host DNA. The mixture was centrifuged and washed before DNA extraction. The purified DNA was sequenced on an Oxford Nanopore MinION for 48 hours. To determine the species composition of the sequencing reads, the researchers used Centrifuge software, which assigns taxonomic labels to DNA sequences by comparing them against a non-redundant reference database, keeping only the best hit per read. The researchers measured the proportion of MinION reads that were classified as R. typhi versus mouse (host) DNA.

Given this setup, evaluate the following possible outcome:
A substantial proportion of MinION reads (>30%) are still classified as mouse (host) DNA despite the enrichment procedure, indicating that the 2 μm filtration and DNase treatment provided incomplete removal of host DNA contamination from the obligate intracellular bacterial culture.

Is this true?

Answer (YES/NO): NO